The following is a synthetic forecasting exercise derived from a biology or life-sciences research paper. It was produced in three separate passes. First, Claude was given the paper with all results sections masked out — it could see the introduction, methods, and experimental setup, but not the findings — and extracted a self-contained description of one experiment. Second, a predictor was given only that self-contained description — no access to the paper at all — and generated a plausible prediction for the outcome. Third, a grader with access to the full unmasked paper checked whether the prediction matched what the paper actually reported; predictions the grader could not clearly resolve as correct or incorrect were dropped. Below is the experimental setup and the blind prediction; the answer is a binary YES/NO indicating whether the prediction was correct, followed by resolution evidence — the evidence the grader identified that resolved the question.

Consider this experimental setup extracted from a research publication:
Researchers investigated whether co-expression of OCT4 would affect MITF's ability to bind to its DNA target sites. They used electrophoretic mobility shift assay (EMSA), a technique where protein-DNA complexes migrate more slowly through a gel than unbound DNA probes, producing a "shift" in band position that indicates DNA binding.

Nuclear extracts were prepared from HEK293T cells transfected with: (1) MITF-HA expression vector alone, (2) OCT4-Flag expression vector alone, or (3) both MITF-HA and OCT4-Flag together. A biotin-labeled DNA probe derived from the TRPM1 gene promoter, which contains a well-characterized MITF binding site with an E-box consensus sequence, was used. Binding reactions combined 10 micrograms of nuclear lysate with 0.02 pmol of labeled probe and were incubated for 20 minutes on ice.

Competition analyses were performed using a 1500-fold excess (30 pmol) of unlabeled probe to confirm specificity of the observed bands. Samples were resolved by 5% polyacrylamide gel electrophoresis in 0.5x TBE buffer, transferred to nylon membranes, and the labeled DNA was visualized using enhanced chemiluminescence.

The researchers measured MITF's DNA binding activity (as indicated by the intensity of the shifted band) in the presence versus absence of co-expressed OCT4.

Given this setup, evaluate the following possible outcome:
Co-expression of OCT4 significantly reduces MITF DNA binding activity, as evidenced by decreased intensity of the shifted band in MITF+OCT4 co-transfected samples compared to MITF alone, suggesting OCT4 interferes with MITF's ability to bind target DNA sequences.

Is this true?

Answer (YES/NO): YES